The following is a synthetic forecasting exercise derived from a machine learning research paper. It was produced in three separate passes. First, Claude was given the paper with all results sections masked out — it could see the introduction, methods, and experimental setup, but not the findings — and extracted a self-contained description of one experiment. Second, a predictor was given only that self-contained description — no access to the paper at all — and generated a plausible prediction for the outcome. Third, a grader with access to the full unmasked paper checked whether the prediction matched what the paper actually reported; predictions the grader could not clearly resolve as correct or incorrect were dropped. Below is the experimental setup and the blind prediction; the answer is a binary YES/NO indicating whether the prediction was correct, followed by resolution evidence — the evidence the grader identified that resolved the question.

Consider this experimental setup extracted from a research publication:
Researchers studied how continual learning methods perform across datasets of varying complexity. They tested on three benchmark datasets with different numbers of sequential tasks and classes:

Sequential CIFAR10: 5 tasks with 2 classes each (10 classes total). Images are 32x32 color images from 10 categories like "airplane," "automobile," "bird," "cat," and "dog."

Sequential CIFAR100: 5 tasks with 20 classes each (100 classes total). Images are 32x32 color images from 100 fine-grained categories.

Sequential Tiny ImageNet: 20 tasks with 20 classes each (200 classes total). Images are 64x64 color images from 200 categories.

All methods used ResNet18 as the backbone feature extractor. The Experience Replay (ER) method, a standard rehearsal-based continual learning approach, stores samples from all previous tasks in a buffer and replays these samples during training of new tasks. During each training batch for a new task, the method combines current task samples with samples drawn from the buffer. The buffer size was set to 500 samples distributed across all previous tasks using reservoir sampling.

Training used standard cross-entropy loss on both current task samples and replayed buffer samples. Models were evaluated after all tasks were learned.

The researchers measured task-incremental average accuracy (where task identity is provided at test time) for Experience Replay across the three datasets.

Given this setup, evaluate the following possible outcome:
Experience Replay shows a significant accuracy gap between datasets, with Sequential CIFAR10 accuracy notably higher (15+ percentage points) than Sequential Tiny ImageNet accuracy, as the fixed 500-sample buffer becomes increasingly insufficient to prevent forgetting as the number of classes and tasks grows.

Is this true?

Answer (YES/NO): YES